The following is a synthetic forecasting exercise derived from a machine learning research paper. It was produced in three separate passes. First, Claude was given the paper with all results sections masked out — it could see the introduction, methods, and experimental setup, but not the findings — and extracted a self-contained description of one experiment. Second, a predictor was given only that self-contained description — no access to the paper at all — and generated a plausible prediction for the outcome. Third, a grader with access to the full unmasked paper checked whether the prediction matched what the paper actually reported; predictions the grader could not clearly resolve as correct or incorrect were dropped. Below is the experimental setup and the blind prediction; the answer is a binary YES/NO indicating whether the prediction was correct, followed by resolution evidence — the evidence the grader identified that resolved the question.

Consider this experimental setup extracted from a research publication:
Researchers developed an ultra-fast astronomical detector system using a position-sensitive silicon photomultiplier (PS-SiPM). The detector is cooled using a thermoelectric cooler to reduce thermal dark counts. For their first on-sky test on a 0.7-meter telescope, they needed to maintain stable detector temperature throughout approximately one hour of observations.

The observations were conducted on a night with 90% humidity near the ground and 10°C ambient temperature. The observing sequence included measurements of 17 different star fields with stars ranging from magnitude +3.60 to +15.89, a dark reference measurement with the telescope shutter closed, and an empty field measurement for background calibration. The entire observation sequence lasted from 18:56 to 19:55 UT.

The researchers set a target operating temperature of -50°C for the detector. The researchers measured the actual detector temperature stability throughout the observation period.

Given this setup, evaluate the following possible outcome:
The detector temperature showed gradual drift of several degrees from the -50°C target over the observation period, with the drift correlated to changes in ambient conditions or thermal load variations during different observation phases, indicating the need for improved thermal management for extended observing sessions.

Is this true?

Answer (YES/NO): NO